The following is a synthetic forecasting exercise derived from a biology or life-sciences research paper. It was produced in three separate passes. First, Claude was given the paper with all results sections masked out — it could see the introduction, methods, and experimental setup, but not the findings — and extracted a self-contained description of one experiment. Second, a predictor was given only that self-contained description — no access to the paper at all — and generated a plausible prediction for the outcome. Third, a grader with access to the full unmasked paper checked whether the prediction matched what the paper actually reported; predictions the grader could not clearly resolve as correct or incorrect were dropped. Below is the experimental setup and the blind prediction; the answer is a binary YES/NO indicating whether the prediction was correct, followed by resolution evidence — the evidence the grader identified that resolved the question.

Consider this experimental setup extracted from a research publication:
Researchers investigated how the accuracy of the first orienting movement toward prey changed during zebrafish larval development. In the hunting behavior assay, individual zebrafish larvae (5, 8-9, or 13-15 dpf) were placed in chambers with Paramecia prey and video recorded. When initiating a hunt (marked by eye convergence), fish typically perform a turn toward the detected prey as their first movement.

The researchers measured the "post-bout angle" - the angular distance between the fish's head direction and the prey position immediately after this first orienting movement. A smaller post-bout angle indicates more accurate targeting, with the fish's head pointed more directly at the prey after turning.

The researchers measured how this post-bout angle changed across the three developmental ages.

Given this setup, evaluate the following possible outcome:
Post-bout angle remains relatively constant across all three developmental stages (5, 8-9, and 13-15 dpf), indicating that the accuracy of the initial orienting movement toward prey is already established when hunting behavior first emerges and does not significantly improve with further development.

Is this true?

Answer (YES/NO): NO